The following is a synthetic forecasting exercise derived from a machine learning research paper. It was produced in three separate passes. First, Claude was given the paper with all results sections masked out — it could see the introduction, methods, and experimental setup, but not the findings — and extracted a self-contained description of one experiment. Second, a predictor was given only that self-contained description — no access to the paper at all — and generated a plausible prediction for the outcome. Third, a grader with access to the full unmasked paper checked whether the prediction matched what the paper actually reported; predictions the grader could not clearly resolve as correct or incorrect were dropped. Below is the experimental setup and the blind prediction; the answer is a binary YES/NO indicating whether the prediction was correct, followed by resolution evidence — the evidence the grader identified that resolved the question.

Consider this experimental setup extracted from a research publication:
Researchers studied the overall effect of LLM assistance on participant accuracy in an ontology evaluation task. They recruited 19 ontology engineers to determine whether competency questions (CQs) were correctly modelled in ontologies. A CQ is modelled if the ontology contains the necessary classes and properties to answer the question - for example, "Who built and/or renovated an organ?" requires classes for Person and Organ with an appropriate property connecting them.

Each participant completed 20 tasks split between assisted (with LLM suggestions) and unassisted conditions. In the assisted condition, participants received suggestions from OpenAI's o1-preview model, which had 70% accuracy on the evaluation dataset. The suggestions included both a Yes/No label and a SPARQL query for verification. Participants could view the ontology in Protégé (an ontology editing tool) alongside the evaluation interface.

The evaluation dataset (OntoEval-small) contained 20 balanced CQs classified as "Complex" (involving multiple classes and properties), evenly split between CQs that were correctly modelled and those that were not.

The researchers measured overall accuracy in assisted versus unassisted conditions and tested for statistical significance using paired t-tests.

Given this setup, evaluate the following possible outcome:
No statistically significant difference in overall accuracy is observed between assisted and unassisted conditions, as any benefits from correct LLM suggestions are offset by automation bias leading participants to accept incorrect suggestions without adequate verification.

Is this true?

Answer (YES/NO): YES